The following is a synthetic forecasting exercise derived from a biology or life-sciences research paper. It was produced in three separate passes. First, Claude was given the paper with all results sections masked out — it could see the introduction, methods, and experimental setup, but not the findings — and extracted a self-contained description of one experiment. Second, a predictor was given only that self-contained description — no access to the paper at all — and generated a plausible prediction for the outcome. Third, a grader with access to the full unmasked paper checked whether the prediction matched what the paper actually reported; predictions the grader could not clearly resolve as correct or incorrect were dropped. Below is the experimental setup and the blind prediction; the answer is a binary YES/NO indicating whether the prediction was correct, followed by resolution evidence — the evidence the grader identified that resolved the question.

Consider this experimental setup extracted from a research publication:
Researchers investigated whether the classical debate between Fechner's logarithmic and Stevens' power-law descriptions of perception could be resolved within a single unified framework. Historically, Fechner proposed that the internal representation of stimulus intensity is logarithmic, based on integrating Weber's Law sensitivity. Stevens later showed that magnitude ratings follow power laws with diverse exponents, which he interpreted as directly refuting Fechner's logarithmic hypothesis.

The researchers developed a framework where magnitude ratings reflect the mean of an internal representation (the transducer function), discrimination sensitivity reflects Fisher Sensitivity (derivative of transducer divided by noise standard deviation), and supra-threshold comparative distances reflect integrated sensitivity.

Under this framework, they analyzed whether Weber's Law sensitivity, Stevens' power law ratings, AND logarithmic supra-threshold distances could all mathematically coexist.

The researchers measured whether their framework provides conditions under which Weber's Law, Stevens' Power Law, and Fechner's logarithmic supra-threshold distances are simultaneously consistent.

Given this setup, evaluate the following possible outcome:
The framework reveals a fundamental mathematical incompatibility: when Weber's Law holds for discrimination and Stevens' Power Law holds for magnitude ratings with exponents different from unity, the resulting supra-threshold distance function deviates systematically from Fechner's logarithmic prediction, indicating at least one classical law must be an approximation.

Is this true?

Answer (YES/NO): NO